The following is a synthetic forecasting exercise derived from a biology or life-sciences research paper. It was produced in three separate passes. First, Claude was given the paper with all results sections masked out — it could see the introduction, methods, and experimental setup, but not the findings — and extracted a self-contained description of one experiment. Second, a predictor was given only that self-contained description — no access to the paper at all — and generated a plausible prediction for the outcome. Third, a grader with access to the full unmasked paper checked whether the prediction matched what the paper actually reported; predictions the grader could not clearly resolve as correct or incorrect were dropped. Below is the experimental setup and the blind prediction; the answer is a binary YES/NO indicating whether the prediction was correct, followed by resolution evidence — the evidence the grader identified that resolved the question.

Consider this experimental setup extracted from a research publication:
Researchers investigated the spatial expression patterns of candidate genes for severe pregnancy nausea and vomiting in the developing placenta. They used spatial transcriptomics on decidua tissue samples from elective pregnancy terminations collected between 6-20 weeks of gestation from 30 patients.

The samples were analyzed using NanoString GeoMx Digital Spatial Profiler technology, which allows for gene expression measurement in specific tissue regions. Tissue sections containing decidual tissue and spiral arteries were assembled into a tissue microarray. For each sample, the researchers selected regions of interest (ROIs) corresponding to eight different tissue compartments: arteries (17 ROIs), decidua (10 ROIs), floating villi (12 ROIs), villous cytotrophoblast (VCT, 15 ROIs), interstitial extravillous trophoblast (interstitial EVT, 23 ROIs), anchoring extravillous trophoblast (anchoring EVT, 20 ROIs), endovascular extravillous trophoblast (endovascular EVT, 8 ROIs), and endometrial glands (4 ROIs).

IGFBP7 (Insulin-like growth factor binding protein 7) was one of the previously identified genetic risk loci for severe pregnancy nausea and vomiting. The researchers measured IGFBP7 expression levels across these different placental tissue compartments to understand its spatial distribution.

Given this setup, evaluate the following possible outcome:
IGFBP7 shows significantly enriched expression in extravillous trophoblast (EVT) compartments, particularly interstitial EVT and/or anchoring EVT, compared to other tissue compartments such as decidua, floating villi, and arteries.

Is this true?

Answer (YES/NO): NO